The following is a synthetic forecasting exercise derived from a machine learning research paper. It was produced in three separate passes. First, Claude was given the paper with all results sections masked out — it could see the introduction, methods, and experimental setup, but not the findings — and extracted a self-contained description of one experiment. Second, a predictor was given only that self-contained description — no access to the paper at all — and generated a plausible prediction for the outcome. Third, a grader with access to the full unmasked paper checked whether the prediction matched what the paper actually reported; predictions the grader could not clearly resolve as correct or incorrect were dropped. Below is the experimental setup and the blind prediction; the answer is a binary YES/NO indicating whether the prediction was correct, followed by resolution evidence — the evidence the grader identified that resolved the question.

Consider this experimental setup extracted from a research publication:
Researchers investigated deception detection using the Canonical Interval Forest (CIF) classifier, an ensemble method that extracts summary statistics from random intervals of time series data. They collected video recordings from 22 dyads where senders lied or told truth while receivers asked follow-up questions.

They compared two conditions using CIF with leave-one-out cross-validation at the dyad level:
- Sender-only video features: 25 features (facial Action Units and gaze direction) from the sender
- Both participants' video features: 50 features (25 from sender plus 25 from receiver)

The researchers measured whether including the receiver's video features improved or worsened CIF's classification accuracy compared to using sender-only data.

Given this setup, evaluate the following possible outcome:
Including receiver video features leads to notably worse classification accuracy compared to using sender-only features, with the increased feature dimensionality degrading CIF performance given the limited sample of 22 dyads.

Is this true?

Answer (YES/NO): NO